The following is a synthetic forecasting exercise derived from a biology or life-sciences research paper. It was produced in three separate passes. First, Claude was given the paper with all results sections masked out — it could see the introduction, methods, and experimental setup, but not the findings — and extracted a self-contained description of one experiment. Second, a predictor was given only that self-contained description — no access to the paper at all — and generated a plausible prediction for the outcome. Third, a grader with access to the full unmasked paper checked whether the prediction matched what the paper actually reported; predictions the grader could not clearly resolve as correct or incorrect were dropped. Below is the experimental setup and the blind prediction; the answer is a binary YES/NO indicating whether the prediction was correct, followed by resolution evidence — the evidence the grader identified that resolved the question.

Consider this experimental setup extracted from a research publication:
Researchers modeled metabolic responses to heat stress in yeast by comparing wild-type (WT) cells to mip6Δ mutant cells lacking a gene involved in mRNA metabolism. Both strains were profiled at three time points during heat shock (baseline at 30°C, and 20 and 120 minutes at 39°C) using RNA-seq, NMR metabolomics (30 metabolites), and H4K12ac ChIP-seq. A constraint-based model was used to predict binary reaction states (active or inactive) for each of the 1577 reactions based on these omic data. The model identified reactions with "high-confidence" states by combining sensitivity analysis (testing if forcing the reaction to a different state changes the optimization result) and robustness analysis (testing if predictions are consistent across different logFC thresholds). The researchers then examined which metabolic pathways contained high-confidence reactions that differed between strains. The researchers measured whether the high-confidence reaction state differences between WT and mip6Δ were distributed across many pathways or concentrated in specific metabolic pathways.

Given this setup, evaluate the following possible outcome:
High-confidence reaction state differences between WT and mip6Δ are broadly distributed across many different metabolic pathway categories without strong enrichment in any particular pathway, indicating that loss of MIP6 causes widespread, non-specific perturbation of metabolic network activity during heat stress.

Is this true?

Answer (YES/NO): NO